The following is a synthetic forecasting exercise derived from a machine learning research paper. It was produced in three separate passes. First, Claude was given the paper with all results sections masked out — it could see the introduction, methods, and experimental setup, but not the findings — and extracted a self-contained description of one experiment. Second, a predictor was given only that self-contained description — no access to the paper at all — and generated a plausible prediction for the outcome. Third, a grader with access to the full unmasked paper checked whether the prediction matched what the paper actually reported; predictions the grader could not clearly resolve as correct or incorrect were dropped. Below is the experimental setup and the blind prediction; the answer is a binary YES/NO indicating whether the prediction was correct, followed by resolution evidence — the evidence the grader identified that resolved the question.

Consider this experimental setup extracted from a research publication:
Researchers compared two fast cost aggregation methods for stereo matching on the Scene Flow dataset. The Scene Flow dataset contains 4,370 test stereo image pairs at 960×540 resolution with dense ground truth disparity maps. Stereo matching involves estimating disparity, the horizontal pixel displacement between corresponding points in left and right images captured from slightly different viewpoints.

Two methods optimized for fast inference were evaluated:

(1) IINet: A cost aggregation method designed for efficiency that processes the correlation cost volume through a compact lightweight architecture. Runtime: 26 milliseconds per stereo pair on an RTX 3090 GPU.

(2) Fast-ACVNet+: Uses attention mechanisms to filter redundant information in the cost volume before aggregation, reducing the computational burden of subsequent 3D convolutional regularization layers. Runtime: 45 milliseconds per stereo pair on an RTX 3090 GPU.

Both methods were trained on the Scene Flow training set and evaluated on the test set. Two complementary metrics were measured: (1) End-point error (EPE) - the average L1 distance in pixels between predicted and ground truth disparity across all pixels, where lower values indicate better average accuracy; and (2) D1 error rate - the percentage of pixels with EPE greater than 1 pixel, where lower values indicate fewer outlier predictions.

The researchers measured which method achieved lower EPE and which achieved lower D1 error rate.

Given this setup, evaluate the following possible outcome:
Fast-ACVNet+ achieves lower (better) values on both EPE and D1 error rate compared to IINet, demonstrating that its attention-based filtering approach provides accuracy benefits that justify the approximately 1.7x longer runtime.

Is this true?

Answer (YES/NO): NO